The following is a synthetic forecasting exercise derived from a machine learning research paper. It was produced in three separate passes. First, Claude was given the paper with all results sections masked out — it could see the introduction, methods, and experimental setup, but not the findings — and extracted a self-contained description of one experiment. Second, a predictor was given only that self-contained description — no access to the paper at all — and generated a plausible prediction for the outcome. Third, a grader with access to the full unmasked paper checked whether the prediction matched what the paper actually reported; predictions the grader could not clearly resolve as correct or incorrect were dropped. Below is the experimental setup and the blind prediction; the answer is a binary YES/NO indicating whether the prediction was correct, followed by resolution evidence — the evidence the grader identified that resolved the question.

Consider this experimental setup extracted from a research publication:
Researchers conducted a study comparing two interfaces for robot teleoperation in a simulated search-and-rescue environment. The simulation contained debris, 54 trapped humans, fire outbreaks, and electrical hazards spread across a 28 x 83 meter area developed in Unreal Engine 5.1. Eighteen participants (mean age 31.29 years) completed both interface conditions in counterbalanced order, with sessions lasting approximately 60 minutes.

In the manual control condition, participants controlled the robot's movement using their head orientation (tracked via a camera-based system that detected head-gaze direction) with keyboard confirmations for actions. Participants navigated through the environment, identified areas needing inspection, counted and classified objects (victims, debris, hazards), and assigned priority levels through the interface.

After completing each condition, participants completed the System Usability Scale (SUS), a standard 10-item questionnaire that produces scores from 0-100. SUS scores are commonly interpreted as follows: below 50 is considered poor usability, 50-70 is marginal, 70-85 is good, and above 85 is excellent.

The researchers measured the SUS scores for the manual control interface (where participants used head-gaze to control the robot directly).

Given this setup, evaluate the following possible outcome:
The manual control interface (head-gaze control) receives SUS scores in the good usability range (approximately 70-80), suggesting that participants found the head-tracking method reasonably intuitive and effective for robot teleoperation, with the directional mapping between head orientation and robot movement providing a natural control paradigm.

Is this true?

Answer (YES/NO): NO